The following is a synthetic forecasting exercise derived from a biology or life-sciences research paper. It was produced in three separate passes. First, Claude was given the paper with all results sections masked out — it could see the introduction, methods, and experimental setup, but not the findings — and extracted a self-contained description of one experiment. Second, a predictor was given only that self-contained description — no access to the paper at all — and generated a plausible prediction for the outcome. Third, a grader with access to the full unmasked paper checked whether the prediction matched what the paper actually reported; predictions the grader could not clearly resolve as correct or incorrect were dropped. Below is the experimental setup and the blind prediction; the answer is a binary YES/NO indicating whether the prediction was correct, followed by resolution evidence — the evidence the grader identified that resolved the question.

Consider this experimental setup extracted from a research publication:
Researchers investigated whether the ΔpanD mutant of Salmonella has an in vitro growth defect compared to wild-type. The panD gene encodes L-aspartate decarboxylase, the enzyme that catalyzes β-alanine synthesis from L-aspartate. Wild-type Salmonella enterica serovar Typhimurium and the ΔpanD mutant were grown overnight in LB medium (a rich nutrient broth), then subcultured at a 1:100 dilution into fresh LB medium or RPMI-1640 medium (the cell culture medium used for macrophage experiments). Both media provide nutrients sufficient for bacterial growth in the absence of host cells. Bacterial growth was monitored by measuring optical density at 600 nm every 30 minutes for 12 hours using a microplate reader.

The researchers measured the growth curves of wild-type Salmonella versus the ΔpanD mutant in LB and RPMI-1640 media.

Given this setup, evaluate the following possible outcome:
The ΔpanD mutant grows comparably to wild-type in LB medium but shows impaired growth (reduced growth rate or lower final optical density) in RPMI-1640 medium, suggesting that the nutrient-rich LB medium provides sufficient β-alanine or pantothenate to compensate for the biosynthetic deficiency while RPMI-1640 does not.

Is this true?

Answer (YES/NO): NO